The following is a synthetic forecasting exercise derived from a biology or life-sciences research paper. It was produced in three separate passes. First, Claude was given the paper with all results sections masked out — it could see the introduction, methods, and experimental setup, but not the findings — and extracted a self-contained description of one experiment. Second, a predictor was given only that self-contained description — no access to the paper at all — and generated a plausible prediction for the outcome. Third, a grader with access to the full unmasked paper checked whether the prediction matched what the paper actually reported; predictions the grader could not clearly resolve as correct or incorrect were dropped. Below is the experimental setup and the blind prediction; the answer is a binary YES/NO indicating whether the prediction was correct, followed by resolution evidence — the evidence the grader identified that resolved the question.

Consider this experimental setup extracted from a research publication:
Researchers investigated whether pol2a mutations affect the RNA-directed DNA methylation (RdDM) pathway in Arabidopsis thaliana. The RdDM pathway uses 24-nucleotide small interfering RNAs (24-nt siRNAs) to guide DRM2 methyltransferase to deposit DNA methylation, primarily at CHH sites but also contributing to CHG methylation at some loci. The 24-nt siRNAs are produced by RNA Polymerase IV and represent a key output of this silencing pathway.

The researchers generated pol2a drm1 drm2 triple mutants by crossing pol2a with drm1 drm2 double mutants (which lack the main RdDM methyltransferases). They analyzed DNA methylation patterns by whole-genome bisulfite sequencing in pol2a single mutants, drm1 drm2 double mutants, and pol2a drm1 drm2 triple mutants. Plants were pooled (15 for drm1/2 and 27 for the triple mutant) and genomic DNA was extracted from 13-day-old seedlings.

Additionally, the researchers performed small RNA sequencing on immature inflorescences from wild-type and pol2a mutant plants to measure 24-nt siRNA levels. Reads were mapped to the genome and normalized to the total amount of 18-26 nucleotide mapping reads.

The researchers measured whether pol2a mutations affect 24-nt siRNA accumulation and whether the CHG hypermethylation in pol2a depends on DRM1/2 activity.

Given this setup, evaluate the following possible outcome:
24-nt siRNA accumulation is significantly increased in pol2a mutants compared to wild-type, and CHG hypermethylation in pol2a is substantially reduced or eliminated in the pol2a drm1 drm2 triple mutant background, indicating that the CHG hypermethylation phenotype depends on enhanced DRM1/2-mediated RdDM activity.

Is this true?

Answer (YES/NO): NO